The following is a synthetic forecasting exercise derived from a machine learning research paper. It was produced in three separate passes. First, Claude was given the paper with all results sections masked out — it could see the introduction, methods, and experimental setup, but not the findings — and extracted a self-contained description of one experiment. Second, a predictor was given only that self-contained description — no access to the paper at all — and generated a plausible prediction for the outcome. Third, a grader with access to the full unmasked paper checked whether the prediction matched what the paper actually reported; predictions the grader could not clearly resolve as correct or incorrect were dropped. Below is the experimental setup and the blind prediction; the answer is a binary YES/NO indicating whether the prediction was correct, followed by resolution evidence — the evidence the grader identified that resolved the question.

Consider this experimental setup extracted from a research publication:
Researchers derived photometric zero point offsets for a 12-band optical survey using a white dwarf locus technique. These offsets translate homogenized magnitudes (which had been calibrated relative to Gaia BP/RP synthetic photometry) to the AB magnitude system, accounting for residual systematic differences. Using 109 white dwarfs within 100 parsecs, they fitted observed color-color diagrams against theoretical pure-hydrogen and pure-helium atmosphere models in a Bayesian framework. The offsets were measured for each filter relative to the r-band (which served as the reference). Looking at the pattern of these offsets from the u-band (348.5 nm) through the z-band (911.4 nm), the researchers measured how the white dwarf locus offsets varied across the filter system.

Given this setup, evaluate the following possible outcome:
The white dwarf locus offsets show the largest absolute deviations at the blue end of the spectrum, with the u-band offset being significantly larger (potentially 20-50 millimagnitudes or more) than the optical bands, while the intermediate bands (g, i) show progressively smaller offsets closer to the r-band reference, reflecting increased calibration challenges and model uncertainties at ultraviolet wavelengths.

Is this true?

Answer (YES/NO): NO